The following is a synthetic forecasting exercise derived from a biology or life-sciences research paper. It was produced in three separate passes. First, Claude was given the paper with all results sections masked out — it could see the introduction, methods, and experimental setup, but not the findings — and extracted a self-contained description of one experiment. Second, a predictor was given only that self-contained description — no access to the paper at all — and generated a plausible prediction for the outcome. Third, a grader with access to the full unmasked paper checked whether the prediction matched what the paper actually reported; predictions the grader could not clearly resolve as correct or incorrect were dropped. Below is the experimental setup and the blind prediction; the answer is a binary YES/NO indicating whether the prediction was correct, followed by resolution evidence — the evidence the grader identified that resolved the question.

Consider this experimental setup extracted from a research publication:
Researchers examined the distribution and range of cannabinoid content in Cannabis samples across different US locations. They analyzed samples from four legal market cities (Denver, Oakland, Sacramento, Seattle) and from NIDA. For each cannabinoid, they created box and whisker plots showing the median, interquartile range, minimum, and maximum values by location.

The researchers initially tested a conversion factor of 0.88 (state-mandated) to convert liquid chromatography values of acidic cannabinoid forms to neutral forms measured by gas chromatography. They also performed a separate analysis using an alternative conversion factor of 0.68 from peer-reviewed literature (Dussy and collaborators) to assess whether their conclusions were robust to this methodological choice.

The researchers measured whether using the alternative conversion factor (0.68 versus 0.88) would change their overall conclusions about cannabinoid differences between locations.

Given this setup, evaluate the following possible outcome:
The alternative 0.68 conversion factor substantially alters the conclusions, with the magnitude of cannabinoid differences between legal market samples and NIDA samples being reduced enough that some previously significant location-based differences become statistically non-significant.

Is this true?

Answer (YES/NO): NO